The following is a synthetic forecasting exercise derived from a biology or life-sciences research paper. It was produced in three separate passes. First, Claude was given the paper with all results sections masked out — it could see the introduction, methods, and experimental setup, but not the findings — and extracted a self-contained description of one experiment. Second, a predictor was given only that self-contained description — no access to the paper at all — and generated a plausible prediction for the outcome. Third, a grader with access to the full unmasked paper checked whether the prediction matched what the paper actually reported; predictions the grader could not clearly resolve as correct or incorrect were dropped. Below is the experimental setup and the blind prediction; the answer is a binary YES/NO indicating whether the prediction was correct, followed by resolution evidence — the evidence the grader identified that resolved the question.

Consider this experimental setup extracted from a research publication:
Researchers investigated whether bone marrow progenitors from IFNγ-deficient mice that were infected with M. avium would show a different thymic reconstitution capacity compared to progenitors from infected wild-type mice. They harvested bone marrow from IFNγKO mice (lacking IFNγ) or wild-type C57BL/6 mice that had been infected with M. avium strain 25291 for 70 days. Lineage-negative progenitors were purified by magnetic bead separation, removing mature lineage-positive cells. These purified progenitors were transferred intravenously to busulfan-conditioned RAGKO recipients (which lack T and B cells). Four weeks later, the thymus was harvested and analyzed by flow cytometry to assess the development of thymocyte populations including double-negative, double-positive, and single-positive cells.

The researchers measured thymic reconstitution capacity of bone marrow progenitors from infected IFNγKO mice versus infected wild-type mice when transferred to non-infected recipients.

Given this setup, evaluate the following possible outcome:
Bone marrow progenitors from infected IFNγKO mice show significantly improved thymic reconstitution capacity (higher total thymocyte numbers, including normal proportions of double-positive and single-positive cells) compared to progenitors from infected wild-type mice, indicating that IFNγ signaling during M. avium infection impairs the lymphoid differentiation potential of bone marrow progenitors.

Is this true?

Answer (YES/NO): YES